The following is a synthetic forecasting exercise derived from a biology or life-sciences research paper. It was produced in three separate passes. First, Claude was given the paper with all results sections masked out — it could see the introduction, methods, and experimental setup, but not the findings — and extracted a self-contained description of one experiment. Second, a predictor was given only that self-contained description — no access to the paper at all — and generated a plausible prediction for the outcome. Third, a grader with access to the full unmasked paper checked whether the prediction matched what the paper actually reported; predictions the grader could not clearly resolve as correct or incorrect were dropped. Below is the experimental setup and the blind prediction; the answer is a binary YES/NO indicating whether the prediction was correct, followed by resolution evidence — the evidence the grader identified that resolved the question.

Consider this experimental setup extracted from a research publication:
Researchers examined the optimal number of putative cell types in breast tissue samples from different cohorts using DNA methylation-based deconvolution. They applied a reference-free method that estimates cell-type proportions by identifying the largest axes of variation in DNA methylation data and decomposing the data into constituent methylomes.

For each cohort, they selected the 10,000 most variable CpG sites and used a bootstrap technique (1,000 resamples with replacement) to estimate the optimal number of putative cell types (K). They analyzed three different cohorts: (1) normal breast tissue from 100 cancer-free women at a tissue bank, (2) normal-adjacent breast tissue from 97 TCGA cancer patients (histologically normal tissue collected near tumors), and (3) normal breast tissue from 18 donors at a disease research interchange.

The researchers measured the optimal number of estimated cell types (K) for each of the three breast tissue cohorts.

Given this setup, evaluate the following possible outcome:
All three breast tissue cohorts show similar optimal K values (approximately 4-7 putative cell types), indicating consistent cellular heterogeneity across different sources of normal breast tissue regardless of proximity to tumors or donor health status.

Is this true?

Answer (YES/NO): NO